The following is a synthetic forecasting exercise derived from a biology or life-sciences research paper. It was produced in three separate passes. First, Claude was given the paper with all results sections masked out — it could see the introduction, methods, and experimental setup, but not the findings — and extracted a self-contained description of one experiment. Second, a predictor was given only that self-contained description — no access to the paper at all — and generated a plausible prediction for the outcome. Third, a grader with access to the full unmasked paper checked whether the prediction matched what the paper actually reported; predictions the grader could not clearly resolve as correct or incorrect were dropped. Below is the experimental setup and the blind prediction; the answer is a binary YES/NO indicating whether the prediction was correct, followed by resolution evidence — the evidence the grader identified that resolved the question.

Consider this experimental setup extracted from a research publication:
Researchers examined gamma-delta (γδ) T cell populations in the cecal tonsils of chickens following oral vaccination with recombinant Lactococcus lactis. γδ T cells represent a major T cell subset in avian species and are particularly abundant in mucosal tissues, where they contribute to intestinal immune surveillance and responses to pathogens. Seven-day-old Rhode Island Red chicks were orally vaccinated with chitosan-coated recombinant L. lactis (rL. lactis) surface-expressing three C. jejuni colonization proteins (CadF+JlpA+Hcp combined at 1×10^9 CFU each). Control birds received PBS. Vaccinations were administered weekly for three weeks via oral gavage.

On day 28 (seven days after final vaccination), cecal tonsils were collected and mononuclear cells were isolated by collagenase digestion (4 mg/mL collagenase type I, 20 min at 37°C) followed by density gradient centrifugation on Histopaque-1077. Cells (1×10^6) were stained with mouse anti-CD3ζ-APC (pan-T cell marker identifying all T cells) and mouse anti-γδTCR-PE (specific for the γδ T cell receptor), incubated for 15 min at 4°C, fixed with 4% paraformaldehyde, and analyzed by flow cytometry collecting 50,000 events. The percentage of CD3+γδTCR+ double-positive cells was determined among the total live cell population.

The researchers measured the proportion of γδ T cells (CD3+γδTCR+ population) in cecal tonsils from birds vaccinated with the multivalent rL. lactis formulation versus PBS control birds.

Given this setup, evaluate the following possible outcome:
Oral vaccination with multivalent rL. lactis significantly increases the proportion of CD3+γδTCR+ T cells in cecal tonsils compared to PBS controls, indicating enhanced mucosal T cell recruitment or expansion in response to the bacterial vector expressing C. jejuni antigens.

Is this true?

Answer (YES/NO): NO